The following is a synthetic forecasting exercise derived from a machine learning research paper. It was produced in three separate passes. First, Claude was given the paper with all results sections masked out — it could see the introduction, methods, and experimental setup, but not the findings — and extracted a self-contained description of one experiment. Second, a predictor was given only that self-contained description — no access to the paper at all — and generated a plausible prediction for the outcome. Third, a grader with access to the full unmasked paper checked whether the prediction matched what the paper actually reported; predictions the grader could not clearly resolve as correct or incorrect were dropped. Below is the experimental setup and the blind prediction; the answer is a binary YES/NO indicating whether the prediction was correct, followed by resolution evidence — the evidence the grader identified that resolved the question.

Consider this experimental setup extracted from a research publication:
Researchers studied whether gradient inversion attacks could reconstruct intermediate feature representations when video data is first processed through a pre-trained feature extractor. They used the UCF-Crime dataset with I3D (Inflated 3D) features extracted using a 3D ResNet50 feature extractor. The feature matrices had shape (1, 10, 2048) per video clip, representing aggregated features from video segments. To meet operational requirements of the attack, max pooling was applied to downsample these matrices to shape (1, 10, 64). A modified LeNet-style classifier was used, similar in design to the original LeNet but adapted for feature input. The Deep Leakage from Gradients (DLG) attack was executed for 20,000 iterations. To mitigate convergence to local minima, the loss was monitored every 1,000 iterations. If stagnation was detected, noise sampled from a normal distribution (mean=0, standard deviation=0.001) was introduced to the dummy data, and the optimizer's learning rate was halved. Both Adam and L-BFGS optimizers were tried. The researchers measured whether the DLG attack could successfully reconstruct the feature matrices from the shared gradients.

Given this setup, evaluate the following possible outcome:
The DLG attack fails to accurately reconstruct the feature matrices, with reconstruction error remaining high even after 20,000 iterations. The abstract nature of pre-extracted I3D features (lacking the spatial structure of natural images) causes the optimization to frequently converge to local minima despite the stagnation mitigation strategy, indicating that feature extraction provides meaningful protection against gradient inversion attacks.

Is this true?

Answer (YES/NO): YES